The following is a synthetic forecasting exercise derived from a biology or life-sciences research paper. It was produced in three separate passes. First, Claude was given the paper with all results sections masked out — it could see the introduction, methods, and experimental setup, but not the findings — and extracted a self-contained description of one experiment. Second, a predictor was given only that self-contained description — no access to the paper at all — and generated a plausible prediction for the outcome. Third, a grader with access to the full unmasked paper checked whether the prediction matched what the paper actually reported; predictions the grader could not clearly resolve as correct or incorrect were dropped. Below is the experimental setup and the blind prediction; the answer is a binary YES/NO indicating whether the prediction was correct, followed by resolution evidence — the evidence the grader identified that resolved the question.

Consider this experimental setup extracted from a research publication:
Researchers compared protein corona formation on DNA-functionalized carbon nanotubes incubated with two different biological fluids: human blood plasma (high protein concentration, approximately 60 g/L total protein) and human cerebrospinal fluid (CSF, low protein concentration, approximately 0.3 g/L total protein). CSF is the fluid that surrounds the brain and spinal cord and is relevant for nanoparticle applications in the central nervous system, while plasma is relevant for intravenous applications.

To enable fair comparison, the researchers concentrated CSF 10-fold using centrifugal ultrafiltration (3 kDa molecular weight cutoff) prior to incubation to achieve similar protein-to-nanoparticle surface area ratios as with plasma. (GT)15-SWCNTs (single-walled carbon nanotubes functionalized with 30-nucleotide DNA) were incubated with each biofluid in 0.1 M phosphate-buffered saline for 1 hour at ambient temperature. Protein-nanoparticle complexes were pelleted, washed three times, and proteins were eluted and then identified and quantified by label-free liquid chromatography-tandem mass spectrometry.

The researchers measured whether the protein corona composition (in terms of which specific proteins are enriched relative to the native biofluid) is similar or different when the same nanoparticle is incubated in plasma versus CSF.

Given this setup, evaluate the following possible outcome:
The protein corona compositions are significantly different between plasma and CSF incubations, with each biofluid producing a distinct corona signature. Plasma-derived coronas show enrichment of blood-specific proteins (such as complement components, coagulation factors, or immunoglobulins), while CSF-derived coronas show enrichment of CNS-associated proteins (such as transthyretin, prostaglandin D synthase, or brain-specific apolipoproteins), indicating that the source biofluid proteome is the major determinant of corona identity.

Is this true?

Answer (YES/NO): NO